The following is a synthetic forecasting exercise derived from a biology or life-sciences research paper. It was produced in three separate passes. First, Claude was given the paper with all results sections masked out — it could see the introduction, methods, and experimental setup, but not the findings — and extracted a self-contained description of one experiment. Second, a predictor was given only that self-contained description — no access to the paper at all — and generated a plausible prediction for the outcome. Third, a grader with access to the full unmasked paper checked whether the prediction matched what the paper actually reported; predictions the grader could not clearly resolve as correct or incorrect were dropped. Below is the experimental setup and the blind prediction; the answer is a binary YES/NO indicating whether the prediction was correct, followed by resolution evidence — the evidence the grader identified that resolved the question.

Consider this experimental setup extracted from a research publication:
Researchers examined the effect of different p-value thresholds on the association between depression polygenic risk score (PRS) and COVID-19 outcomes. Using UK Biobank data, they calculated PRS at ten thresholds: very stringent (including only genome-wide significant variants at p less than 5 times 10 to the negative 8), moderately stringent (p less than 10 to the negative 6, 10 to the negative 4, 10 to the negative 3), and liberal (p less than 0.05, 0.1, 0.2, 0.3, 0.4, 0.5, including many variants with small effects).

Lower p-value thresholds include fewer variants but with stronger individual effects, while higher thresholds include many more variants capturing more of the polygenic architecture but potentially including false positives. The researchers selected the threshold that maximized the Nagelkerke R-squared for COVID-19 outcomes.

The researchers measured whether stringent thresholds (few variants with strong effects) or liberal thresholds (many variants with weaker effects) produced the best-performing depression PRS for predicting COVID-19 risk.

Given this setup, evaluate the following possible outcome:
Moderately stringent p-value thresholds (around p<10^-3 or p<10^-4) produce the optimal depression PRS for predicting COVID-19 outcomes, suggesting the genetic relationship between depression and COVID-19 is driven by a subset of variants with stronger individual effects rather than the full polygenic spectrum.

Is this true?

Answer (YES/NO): NO